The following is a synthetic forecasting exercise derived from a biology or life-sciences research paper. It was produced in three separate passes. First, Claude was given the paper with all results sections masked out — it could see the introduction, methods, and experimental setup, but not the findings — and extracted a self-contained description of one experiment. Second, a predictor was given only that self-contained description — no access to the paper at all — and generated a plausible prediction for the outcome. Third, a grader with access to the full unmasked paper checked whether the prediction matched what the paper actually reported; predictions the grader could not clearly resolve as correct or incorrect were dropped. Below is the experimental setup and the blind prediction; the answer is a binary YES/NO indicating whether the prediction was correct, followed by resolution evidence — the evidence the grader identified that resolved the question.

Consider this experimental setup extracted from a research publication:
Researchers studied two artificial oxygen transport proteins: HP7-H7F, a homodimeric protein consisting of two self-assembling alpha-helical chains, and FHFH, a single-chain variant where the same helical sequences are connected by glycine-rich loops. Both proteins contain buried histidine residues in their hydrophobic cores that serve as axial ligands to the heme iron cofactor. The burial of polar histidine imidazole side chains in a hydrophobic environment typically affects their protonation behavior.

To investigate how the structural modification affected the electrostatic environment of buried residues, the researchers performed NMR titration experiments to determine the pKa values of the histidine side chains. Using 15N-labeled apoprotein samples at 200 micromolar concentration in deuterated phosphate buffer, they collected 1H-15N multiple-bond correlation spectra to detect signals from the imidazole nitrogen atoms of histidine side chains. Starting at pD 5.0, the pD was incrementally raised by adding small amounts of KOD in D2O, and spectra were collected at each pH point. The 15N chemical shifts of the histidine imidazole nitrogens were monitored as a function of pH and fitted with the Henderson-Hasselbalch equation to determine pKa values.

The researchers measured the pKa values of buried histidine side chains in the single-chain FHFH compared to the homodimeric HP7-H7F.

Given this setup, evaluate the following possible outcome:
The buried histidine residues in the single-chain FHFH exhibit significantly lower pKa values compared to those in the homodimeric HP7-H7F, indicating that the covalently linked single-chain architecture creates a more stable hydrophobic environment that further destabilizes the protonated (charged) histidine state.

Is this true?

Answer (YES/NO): YES